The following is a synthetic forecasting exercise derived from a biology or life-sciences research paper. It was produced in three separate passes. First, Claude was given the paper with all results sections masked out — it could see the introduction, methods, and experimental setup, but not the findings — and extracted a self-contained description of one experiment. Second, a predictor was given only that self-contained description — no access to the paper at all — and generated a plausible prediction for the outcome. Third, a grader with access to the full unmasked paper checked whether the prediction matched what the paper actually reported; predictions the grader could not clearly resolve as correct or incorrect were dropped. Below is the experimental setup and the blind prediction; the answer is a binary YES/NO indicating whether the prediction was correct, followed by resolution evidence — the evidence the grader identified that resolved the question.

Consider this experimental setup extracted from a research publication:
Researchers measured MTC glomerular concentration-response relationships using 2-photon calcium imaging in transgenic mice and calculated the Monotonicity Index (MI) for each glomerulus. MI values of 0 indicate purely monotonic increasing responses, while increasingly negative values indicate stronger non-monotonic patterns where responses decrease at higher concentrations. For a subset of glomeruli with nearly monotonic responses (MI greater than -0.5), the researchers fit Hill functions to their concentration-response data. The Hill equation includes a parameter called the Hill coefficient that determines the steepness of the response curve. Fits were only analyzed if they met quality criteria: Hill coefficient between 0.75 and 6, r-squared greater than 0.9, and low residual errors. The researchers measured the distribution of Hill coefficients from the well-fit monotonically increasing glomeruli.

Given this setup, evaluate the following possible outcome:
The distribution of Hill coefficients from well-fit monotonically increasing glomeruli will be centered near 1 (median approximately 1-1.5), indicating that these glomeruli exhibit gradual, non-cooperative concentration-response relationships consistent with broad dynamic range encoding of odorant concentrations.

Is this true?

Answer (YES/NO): NO